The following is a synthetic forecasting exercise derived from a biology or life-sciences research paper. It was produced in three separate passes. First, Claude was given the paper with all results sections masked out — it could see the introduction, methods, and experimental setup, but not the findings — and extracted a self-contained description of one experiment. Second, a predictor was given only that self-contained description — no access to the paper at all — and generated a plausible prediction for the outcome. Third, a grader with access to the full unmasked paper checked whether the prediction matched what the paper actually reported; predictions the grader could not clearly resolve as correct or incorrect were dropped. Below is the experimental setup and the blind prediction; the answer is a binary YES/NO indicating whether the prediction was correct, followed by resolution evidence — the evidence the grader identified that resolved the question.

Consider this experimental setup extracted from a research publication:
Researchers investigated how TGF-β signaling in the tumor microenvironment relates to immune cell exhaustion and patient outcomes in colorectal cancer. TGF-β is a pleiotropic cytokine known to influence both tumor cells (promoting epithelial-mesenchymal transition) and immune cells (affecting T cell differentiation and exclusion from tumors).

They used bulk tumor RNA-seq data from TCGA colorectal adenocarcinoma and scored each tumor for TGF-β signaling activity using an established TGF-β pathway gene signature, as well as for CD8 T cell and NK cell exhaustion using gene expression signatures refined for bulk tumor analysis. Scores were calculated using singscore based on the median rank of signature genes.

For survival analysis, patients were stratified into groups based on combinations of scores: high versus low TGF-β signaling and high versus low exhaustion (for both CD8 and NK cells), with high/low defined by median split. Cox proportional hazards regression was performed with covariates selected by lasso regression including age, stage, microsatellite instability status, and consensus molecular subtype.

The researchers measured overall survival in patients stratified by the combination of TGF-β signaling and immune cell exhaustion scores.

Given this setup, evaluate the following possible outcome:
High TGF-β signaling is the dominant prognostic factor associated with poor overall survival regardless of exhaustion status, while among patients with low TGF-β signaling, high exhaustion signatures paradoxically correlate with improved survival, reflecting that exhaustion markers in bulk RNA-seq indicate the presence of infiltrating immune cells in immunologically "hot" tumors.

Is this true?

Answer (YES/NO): NO